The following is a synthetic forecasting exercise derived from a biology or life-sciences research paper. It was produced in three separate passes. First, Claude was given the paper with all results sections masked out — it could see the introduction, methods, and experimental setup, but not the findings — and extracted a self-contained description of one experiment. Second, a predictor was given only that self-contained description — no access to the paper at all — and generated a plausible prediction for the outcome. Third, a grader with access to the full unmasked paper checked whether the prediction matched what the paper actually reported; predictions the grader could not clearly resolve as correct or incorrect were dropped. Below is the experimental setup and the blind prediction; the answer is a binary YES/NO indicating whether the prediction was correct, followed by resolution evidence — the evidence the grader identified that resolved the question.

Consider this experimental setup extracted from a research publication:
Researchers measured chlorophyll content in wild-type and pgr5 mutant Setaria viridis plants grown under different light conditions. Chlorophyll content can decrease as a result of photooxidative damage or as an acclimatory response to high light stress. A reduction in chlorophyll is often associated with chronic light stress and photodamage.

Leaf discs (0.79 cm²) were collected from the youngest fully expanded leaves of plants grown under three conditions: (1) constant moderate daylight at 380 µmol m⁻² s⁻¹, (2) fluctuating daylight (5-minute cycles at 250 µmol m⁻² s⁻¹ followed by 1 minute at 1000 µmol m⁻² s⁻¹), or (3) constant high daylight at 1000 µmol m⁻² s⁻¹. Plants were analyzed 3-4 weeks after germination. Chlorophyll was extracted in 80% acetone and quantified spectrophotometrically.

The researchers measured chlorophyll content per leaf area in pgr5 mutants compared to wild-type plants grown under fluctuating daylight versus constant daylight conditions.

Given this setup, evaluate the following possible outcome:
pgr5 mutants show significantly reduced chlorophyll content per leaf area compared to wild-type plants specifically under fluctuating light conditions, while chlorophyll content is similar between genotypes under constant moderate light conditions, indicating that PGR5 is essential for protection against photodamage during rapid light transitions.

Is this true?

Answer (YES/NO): YES